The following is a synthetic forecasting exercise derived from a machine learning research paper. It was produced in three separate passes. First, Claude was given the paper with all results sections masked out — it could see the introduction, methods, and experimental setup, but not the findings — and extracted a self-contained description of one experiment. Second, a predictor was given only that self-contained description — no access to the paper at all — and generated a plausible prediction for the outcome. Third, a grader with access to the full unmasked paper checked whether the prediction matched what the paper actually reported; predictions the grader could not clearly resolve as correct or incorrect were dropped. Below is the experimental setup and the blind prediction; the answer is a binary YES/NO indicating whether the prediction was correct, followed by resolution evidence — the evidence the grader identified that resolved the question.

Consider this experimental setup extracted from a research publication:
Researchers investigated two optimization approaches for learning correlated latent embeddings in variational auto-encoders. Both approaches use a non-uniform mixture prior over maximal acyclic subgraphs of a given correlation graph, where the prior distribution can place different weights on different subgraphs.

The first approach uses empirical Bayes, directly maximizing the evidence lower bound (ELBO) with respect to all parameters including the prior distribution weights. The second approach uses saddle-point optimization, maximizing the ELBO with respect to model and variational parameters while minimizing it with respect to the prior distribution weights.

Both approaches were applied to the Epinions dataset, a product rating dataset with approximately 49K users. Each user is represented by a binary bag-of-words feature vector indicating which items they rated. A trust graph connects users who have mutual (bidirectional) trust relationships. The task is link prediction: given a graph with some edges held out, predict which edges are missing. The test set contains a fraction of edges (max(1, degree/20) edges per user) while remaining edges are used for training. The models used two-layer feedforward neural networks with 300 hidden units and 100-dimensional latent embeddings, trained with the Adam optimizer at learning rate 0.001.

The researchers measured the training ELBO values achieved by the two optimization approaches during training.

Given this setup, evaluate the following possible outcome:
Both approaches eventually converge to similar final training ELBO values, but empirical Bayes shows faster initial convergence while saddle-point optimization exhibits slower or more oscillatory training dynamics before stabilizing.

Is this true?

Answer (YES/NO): NO